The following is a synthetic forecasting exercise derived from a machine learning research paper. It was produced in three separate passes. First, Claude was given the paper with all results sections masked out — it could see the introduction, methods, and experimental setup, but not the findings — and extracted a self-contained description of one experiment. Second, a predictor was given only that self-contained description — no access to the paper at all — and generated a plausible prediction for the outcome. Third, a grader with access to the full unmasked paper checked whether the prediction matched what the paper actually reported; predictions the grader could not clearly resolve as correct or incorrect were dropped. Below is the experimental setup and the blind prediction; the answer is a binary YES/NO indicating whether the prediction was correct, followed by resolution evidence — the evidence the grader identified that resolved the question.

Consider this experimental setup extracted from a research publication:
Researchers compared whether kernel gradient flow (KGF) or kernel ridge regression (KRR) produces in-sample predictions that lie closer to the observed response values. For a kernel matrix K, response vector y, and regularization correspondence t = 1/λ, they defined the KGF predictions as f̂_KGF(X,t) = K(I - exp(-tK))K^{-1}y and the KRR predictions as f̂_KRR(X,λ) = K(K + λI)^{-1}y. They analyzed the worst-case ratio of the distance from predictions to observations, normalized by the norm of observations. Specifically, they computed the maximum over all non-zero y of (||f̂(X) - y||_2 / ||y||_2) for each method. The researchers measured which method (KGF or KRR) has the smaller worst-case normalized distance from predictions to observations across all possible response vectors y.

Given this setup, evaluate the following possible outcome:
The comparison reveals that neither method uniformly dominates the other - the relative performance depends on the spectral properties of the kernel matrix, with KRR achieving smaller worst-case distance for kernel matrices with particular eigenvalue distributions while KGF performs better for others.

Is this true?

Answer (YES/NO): NO